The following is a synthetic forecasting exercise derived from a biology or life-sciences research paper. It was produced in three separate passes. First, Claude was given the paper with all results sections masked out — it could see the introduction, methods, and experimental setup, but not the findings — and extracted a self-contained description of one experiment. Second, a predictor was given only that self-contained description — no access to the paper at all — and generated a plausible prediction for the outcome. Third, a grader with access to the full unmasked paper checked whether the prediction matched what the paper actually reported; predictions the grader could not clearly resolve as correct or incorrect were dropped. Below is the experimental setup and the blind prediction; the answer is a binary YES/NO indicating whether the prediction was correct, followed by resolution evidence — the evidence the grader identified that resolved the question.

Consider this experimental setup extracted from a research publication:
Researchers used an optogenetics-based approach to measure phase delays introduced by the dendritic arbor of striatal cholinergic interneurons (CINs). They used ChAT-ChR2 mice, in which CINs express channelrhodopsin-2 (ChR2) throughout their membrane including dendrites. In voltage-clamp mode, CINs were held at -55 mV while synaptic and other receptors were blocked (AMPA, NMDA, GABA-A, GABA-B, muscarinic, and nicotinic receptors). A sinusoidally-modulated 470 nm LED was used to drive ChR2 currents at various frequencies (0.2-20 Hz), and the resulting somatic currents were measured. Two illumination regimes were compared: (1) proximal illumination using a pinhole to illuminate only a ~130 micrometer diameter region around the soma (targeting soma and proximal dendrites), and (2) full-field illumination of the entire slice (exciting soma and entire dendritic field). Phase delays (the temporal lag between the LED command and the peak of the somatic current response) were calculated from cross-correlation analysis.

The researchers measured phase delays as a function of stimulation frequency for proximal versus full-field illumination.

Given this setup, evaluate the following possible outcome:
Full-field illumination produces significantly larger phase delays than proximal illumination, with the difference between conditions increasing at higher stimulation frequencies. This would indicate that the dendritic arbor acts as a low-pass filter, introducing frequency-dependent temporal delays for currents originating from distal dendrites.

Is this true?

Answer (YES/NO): YES